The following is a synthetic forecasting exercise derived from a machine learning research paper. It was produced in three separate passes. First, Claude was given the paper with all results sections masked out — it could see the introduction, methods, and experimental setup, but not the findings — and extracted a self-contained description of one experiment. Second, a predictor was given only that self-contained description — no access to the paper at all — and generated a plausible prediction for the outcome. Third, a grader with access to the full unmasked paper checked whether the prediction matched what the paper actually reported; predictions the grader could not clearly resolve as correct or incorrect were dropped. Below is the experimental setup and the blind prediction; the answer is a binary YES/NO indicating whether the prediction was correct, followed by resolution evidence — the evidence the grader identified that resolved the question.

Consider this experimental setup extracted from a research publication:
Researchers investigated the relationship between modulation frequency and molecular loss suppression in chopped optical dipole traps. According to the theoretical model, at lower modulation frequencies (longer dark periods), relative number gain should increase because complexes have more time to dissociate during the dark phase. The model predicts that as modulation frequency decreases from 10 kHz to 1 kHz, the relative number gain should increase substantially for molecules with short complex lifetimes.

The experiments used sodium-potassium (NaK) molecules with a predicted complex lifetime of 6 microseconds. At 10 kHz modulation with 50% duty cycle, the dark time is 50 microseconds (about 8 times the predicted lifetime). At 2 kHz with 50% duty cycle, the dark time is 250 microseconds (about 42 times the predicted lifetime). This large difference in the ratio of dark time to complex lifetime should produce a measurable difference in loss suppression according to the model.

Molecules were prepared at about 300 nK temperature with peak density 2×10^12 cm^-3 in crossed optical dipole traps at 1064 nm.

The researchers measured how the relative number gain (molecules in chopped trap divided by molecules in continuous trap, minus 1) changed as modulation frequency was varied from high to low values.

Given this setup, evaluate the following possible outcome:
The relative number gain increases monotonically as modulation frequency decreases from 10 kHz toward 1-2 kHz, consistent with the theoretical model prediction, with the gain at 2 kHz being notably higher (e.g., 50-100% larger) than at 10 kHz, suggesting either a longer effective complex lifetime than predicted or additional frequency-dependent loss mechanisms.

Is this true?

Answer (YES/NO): NO